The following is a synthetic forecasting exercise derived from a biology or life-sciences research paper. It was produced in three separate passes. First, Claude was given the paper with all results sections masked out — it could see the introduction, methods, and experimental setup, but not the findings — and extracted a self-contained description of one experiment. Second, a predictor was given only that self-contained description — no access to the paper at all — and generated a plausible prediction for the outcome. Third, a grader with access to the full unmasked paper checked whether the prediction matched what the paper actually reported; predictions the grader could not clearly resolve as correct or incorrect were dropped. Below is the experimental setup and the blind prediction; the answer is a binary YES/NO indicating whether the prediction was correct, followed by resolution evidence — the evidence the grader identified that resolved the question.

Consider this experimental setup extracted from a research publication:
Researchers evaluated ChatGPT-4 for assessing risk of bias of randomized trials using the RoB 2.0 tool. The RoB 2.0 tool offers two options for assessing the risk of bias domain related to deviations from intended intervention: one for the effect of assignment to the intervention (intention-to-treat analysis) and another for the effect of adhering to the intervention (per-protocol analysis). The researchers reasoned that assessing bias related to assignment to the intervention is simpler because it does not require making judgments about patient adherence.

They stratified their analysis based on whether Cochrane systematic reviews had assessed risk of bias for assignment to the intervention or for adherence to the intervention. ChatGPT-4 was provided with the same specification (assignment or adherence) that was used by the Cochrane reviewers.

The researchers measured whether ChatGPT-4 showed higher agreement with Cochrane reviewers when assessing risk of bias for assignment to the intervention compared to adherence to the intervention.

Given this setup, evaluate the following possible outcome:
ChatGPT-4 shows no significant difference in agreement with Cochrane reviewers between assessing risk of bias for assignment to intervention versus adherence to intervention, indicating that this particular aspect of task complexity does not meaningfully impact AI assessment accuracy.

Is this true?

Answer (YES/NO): YES